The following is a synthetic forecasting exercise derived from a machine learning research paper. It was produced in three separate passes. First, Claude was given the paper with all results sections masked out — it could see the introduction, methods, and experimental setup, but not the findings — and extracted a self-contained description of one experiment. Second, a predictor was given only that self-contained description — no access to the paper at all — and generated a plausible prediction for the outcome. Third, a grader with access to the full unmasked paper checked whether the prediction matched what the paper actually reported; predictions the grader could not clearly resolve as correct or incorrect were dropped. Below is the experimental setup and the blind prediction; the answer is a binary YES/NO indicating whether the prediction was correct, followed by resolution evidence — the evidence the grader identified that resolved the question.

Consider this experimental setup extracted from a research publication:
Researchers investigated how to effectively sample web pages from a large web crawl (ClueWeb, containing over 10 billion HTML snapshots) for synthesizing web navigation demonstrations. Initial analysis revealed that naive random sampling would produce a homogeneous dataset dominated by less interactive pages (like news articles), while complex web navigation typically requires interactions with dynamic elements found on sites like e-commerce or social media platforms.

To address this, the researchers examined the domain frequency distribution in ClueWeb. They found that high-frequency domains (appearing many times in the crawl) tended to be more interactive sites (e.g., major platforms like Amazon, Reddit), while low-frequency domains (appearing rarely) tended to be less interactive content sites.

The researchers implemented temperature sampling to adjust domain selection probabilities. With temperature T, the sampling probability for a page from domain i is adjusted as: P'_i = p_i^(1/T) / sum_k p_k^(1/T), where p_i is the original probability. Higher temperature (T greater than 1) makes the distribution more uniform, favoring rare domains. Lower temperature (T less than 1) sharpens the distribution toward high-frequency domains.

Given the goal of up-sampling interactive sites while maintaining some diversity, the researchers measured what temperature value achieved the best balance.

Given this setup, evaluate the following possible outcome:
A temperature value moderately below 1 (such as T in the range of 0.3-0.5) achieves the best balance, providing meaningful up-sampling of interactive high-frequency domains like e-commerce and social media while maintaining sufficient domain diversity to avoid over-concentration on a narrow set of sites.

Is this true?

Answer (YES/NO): NO